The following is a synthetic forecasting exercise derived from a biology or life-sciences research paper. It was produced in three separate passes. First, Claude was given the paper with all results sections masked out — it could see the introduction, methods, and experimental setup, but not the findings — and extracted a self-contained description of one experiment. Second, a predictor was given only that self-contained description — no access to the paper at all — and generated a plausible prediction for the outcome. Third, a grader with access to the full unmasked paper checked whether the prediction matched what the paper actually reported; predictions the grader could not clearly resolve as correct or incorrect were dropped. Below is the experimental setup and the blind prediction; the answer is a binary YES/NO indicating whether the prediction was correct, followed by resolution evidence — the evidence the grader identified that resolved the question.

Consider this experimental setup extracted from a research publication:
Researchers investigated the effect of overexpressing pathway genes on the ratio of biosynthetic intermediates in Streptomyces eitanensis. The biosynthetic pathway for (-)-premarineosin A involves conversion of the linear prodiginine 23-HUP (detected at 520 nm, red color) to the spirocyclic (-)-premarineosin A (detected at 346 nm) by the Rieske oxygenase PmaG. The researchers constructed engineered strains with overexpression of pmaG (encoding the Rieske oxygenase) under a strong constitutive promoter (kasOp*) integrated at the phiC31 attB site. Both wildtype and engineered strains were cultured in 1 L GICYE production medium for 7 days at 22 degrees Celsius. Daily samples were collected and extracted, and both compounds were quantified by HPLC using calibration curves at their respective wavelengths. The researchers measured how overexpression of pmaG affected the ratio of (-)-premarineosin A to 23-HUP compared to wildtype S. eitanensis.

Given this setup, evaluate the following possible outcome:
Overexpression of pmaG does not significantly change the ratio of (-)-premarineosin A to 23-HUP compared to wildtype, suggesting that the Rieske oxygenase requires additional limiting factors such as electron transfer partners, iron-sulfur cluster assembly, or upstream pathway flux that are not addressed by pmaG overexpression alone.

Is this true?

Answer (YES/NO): NO